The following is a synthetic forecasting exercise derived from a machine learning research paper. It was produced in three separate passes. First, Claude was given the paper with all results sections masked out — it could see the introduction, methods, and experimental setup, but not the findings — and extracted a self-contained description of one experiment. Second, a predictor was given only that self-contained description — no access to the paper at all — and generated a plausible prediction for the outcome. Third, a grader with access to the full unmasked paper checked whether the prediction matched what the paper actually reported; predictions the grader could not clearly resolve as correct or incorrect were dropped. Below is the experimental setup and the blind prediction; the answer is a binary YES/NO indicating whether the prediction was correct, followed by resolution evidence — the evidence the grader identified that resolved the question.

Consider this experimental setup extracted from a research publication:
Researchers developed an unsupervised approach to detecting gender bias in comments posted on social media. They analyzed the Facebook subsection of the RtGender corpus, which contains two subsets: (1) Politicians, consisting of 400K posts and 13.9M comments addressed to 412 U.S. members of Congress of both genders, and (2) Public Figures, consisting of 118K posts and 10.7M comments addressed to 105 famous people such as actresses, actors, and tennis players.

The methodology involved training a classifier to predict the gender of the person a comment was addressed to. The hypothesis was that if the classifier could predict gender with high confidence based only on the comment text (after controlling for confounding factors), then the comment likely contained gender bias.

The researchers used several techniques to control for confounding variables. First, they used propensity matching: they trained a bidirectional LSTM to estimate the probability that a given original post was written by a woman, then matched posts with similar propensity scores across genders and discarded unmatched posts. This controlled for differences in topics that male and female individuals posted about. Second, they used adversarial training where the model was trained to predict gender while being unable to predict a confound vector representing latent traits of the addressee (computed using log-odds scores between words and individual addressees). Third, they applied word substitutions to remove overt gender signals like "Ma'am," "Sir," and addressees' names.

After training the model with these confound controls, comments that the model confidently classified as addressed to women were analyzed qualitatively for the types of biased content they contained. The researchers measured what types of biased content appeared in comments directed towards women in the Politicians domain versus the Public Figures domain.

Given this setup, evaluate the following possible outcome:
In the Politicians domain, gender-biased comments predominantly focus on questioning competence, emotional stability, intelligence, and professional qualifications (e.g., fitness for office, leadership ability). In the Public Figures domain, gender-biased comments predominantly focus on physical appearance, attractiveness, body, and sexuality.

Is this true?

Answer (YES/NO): NO